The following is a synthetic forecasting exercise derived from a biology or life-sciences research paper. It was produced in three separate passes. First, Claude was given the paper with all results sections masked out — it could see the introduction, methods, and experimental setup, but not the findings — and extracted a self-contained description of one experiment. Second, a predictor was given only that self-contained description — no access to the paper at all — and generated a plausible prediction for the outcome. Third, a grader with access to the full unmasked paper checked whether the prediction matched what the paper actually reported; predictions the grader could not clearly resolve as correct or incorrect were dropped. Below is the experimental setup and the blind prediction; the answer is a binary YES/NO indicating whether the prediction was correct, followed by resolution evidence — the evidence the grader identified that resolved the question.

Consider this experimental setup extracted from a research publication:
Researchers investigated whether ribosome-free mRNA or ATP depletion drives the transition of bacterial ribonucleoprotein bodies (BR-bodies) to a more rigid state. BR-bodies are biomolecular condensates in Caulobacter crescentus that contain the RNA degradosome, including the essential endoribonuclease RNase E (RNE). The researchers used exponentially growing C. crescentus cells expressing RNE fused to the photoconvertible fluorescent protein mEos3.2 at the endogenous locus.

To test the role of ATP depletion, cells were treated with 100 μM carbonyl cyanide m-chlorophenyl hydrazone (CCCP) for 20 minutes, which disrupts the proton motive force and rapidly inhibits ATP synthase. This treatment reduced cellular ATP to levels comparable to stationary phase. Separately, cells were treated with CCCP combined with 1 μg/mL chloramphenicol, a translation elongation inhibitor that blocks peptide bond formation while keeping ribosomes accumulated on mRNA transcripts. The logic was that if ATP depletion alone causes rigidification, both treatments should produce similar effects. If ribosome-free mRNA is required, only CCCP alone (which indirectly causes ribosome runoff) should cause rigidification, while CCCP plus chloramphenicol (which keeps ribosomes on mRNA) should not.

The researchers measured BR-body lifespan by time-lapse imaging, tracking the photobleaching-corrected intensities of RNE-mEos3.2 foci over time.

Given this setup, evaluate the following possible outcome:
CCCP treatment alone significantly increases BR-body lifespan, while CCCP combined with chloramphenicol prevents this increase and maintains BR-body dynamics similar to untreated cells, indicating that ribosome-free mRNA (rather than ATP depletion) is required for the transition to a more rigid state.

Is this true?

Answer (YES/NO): YES